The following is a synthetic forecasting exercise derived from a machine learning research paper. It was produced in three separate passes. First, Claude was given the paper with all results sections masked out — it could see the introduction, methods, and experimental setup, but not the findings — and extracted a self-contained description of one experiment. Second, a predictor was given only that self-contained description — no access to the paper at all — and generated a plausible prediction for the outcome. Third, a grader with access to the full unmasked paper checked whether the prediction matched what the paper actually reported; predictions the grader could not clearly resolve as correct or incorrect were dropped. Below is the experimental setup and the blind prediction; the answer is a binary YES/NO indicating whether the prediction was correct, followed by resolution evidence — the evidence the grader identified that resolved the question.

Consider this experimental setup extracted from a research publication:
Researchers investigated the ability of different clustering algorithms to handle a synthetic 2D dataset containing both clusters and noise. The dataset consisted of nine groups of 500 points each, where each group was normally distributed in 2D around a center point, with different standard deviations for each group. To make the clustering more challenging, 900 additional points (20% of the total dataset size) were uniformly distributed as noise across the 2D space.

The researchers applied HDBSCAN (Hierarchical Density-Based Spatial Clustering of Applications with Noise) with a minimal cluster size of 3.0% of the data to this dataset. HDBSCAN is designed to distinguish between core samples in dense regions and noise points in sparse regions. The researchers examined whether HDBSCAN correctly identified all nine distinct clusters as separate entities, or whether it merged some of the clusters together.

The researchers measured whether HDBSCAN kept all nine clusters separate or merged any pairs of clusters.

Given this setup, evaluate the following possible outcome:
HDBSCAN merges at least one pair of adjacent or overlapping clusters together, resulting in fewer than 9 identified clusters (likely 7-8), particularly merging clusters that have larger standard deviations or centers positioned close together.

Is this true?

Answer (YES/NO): YES